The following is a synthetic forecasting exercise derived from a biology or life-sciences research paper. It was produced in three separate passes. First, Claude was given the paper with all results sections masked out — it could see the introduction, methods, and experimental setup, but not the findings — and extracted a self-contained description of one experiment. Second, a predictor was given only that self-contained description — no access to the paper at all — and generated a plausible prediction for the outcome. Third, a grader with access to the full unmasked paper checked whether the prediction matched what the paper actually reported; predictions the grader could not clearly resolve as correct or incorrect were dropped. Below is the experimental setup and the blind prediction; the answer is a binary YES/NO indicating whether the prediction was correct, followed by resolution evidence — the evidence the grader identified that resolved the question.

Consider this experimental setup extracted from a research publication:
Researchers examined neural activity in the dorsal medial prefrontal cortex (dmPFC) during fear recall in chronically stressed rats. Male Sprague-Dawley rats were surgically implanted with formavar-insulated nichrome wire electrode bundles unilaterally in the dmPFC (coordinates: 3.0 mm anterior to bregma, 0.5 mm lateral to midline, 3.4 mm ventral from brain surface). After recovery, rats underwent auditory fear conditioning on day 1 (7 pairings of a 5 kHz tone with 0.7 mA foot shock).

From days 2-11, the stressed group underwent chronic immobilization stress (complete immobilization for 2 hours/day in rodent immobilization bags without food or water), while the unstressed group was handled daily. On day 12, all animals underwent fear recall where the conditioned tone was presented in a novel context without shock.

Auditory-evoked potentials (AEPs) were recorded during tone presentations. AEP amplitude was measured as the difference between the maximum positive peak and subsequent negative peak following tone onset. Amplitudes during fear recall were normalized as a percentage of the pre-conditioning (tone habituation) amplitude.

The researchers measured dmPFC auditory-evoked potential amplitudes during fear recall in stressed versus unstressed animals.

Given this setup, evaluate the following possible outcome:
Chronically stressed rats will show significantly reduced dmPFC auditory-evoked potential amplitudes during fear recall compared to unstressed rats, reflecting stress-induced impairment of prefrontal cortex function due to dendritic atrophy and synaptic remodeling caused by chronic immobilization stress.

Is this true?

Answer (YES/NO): NO